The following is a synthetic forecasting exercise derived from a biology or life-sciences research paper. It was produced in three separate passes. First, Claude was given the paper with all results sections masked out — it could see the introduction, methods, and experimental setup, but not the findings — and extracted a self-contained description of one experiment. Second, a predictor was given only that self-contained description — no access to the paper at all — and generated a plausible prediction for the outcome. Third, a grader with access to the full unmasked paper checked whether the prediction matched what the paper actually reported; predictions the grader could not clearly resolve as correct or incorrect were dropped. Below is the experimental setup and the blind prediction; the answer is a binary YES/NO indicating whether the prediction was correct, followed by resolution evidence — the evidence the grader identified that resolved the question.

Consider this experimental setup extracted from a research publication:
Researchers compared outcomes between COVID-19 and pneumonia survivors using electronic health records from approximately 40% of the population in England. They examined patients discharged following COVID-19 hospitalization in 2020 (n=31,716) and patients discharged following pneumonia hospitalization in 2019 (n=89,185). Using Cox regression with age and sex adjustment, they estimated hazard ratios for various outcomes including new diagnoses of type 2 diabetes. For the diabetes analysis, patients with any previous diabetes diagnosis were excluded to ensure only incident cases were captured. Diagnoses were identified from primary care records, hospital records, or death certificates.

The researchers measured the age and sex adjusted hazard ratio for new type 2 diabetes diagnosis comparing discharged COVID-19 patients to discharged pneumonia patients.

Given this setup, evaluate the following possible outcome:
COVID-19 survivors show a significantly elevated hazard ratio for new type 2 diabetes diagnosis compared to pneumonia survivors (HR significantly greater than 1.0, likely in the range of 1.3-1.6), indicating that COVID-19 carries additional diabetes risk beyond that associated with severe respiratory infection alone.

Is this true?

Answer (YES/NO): NO